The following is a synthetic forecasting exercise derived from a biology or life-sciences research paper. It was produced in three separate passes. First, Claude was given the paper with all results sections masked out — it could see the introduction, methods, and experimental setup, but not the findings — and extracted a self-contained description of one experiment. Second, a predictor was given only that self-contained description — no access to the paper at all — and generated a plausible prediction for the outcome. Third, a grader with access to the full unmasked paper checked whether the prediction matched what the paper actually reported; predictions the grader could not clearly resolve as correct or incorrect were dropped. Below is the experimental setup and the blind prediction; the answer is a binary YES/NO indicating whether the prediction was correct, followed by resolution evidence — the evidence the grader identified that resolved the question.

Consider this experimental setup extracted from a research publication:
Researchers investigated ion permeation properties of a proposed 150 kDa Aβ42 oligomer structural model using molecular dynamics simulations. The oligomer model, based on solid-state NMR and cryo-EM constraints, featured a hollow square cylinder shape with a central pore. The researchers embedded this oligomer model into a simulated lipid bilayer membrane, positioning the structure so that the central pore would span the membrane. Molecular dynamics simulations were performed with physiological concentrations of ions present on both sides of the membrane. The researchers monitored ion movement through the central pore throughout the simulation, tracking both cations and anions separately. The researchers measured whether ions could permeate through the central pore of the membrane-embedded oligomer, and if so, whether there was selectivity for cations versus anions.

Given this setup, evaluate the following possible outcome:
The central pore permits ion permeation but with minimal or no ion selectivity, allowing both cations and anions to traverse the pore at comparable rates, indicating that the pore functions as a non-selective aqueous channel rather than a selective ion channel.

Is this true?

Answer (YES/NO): NO